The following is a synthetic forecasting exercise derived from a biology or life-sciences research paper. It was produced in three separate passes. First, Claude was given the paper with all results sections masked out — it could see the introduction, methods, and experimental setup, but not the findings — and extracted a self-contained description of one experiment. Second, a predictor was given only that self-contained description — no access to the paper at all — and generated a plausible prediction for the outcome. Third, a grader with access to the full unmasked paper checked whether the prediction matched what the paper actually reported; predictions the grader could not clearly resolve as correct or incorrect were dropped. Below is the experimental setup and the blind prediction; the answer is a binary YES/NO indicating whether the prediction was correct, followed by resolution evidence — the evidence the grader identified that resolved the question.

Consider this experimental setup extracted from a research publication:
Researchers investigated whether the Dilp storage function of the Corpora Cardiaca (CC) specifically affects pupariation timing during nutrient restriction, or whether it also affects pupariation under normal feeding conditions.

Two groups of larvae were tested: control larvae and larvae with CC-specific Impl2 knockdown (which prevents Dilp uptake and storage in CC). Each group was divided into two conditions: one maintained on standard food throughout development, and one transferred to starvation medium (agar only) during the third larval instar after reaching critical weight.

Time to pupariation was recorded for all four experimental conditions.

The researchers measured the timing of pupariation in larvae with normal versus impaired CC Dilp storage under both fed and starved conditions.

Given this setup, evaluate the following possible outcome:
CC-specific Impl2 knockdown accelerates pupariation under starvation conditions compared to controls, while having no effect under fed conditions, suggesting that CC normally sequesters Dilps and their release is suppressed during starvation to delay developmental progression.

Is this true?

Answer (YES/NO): NO